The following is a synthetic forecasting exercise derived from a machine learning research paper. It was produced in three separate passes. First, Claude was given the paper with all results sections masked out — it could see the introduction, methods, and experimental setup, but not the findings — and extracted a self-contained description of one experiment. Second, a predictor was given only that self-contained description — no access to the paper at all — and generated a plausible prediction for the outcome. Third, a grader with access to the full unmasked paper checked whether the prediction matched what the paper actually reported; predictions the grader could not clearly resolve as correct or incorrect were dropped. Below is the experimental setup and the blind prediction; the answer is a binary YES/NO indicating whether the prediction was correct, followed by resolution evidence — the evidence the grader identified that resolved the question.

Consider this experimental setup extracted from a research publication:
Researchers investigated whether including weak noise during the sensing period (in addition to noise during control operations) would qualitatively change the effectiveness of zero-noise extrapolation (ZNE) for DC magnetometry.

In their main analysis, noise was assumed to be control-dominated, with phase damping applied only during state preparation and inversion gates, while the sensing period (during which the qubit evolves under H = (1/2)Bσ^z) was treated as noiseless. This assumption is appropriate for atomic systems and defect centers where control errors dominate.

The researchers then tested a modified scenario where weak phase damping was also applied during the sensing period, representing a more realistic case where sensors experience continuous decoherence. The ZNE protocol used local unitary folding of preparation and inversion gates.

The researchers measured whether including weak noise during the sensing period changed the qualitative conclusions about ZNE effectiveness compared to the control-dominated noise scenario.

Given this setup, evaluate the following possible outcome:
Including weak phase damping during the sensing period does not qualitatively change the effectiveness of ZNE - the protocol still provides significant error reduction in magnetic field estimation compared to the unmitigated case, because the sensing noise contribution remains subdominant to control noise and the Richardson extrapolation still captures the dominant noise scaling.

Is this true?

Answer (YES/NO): NO